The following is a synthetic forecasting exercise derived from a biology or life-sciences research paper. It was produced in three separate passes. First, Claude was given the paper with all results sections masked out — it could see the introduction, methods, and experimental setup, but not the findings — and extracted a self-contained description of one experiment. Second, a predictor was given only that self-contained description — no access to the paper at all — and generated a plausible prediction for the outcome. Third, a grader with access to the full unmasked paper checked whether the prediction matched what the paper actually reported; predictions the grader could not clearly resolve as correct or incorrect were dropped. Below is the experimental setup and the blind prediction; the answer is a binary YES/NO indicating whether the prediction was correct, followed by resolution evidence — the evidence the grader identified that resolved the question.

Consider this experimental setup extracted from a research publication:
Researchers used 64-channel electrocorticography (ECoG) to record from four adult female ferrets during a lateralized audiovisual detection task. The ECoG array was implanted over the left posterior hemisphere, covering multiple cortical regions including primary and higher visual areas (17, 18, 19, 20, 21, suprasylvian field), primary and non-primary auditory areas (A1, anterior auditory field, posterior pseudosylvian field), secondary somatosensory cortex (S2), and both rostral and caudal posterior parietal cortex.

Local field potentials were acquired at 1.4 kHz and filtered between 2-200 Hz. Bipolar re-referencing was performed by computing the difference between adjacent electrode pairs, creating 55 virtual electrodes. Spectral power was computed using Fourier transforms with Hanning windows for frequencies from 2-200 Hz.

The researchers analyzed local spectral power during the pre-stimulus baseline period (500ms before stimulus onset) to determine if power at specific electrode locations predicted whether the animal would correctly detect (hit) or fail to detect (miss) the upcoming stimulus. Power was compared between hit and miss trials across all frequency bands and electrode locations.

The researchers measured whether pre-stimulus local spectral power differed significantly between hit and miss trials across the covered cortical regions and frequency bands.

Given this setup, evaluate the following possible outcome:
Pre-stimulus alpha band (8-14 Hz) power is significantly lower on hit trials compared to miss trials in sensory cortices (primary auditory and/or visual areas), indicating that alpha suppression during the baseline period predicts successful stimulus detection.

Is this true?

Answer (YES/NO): NO